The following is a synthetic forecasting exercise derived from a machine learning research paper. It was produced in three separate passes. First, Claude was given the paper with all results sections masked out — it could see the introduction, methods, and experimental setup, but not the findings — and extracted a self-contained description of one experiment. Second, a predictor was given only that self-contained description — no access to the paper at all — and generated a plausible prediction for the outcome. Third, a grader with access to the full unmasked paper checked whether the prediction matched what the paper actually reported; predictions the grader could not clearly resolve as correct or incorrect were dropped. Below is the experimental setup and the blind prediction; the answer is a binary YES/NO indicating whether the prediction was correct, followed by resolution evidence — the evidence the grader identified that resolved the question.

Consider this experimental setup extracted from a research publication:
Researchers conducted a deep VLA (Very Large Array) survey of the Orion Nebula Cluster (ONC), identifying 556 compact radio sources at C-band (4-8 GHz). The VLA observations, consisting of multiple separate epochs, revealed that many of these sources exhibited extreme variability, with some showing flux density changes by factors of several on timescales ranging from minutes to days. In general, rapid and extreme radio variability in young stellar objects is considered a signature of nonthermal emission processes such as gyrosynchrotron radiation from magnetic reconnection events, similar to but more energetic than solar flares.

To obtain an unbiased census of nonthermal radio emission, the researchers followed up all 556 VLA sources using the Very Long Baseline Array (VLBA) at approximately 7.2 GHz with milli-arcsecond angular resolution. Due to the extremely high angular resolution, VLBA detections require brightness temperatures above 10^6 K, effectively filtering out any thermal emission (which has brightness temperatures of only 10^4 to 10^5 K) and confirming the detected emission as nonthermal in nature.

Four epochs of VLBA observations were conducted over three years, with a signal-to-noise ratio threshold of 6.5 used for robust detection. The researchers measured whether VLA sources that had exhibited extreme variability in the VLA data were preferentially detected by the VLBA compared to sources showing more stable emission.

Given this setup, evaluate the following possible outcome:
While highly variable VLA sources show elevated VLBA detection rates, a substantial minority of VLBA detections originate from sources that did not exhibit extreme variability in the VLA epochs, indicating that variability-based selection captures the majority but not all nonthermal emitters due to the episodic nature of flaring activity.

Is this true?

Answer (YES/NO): NO